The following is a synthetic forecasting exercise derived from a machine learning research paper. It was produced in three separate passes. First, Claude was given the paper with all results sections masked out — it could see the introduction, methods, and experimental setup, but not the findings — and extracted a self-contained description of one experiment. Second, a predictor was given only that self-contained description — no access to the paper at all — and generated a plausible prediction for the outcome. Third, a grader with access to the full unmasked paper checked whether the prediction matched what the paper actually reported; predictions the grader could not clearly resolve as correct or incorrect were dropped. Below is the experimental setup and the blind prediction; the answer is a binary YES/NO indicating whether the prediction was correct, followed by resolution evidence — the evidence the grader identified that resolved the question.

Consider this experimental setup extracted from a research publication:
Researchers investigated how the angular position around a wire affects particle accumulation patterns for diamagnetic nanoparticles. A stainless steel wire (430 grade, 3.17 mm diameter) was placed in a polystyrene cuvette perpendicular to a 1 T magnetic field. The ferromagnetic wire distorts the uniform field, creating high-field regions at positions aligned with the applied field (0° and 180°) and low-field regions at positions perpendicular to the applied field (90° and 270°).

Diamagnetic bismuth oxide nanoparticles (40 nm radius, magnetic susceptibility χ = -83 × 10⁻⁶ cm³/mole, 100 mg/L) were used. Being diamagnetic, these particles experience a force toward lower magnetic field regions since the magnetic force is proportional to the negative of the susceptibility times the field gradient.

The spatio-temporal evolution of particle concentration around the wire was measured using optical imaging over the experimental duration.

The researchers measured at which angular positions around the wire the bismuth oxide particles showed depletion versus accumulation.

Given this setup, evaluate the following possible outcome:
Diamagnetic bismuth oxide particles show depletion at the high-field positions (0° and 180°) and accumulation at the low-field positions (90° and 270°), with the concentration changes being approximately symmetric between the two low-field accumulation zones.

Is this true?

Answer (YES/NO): NO